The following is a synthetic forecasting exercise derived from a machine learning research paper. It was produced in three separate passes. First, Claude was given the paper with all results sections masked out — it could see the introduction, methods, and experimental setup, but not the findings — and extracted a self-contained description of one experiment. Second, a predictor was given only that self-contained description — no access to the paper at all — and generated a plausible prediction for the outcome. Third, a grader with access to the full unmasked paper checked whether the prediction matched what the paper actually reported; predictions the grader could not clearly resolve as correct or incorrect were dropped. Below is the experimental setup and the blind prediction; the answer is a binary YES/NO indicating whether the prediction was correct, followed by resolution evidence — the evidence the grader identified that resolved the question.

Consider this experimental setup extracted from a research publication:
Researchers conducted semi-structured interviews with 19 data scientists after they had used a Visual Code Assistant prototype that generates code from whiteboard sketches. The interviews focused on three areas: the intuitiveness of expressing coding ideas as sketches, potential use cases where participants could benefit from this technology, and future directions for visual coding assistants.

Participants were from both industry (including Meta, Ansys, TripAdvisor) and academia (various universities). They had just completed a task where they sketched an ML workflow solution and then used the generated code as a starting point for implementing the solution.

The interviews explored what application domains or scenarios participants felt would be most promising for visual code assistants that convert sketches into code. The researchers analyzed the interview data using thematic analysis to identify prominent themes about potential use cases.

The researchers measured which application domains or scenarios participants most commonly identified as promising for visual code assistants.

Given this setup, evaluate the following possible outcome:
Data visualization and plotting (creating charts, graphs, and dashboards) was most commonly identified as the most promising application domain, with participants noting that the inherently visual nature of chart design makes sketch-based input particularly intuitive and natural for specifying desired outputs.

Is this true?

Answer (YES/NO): NO